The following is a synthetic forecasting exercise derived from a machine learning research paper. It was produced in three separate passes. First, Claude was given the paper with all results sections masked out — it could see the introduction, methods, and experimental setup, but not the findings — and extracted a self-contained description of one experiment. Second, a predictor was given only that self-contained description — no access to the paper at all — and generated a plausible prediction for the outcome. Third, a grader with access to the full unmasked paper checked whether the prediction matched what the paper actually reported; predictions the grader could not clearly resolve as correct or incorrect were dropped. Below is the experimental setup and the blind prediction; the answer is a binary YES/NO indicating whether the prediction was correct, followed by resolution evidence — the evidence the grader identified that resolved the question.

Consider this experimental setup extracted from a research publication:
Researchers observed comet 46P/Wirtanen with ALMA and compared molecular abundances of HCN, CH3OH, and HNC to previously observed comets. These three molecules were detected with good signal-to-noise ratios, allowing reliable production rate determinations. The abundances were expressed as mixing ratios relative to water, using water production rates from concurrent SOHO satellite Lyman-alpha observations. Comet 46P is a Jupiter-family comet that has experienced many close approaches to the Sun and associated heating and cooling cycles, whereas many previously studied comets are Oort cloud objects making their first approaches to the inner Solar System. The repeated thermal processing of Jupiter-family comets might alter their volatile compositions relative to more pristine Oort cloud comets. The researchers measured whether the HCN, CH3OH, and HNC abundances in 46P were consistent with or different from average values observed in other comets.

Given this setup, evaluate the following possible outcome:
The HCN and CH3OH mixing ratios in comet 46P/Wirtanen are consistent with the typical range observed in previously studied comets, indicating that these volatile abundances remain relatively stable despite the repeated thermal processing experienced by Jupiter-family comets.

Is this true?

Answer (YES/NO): YES